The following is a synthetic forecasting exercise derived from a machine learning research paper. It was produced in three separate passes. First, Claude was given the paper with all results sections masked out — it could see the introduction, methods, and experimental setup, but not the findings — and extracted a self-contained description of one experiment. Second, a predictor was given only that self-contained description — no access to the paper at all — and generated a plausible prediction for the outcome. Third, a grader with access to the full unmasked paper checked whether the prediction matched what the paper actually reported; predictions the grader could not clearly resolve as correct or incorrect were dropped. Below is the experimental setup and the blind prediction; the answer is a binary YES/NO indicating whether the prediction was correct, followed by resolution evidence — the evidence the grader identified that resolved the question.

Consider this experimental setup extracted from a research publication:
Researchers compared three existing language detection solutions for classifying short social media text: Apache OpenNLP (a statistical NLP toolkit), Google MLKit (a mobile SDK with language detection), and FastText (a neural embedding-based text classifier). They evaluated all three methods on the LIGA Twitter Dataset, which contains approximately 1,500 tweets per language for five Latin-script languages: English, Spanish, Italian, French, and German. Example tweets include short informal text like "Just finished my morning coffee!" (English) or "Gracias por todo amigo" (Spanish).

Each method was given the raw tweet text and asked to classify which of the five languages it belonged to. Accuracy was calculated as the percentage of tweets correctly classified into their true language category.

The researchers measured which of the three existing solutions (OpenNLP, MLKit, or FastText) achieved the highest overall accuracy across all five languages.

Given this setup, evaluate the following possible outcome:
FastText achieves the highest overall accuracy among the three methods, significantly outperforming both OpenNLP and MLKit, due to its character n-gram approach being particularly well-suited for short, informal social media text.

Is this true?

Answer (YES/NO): NO